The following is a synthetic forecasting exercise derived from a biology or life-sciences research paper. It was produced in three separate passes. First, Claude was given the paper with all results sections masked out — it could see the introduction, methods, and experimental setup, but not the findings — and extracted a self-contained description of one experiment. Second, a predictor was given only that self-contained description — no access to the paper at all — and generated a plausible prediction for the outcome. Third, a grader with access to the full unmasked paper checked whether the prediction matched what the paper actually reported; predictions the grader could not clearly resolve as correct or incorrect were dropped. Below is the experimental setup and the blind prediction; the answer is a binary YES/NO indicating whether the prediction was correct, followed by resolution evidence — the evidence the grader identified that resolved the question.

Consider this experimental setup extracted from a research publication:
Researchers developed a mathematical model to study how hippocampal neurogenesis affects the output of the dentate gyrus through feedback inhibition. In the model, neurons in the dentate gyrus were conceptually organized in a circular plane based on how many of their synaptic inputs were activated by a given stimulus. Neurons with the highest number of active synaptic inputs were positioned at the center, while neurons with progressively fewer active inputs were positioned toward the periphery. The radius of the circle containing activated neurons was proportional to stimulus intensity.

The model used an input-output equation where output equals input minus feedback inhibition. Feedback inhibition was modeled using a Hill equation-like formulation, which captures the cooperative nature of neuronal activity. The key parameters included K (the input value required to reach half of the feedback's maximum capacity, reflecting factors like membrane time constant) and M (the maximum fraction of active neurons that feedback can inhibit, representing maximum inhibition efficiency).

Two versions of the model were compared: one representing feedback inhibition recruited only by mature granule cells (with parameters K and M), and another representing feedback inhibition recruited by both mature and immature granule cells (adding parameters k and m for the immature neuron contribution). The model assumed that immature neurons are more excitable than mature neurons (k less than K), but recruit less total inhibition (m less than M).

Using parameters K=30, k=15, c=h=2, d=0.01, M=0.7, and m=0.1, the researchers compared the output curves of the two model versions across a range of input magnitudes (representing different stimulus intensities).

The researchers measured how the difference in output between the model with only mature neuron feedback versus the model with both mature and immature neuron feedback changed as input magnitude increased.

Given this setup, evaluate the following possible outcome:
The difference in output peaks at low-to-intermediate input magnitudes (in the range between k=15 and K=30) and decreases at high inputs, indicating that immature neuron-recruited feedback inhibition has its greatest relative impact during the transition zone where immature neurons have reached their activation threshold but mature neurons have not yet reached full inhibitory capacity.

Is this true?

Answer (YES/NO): NO